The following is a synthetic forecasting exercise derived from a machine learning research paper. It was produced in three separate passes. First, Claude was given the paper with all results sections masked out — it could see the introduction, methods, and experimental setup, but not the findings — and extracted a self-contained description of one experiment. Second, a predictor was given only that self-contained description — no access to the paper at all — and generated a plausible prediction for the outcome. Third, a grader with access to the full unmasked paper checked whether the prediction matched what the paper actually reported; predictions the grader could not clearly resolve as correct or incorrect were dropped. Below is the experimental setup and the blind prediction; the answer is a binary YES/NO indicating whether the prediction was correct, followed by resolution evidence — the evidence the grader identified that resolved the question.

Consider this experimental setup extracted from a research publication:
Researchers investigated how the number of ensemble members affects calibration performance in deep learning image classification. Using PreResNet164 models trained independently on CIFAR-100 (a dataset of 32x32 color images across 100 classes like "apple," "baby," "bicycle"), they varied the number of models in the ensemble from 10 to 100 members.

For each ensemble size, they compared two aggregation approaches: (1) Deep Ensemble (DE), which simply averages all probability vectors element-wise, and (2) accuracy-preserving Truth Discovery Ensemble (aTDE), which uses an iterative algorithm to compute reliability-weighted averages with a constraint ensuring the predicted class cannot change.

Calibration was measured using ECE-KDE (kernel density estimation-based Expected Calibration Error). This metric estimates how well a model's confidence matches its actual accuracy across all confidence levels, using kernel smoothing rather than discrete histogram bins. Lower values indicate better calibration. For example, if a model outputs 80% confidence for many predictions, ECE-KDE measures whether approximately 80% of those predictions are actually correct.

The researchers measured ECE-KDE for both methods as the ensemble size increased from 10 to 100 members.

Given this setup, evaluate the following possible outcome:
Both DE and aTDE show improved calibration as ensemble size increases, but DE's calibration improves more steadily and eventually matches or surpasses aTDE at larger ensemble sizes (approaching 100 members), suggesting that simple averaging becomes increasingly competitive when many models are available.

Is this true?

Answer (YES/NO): NO